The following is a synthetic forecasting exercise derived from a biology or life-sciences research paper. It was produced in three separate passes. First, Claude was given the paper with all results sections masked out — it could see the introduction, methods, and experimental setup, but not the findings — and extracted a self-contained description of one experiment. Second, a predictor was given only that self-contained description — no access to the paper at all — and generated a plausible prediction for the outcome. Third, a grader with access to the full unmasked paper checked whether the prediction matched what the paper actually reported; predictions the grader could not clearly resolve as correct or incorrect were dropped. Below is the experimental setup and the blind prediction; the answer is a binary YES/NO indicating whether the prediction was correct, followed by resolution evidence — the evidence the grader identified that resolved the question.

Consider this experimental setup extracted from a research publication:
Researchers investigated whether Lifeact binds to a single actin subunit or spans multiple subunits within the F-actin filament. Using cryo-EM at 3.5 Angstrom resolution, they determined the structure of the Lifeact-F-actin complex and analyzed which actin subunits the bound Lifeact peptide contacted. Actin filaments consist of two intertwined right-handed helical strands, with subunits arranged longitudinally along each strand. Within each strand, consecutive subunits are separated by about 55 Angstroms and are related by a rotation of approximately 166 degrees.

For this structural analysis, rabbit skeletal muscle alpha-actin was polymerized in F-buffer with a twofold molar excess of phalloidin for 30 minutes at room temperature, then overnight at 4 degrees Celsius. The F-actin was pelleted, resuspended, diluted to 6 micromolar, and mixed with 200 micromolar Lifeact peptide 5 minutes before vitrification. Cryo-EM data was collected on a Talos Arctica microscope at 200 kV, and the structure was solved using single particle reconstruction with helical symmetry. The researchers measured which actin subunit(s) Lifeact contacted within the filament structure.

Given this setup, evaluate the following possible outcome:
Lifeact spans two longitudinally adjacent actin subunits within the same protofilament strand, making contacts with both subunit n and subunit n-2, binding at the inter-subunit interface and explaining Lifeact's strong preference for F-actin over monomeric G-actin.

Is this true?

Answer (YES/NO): YES